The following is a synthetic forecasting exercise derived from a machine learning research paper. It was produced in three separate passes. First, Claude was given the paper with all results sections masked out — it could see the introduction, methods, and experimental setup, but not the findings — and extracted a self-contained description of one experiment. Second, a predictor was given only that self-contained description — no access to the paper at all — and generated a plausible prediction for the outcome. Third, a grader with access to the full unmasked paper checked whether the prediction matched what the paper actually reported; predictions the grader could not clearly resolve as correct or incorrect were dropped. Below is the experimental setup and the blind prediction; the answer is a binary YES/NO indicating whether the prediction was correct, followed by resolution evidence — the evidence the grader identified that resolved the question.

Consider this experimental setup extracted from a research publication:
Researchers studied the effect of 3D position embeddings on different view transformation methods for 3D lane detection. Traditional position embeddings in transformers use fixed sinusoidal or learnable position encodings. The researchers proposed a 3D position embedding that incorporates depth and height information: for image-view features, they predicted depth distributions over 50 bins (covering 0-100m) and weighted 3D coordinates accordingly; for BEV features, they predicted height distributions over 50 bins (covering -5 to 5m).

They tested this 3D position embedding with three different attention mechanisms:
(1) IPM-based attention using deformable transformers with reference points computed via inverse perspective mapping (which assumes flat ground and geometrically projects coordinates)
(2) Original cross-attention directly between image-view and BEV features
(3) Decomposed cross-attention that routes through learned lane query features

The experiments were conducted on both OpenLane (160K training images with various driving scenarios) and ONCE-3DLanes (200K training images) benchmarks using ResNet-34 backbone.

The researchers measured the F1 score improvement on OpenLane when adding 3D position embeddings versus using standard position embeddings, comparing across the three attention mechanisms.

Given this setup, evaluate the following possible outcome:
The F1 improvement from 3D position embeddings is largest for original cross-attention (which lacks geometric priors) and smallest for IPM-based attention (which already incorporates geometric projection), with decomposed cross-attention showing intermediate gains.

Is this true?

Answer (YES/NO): YES